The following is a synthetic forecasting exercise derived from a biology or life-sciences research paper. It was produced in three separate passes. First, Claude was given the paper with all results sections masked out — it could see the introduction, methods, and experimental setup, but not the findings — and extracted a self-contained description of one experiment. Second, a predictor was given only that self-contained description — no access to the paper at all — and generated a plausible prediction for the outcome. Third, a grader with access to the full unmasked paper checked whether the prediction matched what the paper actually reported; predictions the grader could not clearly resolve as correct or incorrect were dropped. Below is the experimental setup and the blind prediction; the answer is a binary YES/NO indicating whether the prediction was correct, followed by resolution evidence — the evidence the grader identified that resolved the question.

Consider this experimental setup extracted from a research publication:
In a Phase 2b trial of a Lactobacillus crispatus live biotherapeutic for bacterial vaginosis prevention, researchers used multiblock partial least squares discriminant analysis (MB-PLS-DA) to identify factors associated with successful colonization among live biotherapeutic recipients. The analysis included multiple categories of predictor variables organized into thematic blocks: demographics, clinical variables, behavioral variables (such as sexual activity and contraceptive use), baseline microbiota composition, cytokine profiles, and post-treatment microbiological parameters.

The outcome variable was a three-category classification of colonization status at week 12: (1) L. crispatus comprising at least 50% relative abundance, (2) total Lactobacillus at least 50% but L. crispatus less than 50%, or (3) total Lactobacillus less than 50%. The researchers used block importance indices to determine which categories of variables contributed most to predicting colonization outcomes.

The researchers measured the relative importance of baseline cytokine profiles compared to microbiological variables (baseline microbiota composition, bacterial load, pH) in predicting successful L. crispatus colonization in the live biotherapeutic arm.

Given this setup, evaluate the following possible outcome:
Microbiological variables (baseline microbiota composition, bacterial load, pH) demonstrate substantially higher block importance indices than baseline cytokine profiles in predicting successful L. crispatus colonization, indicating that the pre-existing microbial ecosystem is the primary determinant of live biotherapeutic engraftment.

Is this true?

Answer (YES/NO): NO